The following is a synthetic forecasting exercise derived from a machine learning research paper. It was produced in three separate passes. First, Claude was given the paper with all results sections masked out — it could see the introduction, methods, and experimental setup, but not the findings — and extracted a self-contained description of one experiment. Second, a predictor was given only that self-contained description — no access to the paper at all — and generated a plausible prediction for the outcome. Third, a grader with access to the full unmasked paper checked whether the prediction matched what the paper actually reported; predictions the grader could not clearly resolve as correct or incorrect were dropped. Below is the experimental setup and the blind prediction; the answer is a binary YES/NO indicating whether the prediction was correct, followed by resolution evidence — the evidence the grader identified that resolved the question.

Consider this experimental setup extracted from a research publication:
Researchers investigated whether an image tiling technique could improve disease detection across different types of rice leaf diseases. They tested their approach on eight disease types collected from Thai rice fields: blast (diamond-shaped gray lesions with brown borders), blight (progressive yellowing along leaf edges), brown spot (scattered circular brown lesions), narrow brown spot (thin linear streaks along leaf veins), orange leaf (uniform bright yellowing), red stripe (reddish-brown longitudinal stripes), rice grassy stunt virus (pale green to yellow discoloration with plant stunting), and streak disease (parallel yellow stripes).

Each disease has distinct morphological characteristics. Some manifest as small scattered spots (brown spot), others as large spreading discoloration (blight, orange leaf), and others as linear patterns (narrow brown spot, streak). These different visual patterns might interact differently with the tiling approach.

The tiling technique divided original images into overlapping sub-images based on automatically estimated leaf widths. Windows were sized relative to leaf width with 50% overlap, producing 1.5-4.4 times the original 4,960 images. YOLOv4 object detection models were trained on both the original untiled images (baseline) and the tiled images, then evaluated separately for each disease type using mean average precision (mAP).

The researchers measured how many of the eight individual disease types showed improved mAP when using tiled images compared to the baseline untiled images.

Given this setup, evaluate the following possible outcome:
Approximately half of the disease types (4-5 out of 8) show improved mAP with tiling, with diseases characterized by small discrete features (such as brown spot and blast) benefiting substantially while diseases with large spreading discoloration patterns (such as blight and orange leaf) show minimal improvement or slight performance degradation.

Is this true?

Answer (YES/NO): NO